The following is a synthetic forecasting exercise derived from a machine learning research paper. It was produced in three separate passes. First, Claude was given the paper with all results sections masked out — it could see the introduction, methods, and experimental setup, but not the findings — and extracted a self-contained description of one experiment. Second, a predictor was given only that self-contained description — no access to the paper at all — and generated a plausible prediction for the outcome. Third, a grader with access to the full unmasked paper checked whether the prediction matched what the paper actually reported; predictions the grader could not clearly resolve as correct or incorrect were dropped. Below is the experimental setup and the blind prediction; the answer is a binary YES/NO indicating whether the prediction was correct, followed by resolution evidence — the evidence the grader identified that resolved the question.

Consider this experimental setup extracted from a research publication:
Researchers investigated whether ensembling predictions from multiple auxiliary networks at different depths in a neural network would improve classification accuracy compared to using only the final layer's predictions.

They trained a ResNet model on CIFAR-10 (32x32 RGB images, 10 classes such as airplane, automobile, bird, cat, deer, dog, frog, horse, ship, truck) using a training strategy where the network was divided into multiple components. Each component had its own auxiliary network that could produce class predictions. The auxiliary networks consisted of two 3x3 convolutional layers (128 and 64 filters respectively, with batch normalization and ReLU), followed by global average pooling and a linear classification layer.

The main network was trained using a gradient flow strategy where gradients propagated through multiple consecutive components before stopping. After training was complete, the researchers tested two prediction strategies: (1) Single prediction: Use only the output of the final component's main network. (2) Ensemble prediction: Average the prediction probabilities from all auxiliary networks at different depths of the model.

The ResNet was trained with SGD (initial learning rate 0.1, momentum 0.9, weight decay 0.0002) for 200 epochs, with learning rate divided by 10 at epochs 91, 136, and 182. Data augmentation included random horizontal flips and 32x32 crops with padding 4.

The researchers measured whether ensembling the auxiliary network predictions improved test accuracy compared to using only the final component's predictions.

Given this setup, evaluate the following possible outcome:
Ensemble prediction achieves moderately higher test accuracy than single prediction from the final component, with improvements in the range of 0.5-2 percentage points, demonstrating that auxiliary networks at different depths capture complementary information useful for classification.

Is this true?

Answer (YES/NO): NO